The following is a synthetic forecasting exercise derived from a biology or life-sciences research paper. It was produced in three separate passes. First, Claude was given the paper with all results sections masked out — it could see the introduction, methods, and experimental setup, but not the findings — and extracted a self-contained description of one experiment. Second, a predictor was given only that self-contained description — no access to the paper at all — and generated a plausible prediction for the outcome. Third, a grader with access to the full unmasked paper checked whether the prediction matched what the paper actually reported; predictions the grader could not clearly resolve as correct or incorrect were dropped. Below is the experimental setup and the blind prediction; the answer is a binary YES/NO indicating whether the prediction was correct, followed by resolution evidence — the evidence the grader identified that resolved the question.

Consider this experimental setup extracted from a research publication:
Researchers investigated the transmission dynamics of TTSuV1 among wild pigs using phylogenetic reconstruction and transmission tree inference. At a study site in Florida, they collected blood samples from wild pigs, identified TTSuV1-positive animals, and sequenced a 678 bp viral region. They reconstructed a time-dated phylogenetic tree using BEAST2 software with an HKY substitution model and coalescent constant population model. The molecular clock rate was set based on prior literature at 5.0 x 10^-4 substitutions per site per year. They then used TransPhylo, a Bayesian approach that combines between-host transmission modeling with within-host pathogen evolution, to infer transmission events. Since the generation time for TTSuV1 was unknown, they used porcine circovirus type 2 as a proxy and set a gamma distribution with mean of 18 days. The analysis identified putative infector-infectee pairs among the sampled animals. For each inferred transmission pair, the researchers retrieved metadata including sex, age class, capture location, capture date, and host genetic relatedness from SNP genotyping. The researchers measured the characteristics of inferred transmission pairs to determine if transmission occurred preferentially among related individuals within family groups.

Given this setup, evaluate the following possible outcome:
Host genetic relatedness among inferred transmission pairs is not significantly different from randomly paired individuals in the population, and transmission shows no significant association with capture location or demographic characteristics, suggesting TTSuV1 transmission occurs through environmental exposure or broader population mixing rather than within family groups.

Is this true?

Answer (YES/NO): NO